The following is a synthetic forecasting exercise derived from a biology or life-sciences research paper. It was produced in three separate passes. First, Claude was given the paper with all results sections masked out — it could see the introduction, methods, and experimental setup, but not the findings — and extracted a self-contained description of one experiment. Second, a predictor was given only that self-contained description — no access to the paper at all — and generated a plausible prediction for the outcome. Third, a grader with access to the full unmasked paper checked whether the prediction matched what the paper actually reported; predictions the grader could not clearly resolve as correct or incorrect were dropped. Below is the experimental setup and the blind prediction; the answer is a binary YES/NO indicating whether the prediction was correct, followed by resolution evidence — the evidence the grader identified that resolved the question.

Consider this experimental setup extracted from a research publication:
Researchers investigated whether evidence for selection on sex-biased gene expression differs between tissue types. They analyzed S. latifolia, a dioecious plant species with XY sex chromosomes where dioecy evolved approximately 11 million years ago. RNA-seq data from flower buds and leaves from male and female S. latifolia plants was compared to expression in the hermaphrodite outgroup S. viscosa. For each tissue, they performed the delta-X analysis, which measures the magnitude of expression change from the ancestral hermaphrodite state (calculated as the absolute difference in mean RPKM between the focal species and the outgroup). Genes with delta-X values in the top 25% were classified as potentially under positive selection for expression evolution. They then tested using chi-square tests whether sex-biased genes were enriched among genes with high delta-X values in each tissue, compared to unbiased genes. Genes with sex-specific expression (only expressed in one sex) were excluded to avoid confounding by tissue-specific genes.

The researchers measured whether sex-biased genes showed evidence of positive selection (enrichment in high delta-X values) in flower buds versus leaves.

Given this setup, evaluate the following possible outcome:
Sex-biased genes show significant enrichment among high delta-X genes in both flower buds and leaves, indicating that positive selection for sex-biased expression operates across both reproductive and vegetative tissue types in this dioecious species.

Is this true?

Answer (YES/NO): YES